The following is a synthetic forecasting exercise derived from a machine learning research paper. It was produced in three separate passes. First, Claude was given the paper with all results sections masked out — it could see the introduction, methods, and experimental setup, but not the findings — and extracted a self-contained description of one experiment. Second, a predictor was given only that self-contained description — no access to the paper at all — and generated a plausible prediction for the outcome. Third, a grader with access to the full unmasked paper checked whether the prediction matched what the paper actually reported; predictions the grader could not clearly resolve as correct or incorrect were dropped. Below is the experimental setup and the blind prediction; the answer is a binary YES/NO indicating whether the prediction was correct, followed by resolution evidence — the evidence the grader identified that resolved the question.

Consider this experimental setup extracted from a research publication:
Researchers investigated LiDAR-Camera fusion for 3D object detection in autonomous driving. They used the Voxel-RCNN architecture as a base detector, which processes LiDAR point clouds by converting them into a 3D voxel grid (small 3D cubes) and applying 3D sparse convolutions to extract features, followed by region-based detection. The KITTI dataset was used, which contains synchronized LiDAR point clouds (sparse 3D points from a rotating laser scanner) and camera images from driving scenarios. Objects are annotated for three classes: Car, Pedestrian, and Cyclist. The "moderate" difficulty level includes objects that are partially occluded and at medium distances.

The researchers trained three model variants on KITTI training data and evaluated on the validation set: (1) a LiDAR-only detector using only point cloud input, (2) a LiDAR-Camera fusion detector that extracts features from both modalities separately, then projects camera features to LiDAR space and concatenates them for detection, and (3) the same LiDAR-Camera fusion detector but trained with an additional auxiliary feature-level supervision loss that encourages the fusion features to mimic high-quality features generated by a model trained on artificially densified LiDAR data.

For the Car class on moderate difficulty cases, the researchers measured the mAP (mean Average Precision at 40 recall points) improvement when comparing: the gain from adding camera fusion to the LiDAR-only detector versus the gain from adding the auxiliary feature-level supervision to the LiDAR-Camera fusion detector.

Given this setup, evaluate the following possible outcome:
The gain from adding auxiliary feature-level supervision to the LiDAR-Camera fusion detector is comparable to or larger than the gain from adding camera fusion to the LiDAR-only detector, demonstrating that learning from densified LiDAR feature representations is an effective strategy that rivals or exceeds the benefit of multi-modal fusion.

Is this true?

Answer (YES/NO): NO